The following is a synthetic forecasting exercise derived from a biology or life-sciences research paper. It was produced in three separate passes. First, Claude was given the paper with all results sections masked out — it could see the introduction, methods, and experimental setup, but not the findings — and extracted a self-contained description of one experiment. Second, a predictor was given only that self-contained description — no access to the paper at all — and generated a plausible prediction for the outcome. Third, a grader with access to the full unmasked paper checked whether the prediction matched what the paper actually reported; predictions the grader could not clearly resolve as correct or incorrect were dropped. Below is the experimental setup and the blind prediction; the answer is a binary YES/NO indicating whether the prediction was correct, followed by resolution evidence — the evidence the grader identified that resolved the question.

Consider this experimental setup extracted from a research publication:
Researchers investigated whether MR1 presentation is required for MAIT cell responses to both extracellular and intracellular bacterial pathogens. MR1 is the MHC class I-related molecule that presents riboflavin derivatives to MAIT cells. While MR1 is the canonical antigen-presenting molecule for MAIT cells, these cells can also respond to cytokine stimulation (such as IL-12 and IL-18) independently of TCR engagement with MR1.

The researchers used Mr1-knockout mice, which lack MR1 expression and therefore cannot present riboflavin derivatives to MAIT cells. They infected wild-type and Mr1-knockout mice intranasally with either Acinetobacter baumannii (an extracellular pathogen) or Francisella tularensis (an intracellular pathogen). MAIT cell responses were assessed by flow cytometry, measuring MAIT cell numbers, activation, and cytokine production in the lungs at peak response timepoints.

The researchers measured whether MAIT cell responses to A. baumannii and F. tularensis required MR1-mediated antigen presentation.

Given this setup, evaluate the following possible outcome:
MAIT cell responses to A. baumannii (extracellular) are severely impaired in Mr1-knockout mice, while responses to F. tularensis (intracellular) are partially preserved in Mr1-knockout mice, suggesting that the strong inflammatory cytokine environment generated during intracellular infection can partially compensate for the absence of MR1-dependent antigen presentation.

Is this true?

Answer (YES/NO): NO